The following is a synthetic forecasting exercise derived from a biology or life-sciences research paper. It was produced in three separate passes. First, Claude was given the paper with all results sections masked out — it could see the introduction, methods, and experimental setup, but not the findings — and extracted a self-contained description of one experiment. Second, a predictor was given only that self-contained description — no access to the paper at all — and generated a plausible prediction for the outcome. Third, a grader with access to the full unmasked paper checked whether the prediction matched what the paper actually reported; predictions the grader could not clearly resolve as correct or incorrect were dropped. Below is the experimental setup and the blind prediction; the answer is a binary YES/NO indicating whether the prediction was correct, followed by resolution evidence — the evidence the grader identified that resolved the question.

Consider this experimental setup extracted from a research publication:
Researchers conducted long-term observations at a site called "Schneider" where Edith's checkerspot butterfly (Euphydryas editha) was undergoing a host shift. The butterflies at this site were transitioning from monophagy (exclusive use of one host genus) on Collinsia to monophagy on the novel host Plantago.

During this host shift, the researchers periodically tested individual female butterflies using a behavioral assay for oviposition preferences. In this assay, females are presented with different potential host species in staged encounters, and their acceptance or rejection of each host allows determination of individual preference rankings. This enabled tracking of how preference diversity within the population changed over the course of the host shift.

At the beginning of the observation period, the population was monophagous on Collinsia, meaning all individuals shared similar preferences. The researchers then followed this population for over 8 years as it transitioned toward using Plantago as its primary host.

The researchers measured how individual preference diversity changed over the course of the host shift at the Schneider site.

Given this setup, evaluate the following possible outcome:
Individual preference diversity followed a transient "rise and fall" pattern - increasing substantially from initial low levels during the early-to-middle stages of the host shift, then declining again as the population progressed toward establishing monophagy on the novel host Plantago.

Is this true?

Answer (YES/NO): YES